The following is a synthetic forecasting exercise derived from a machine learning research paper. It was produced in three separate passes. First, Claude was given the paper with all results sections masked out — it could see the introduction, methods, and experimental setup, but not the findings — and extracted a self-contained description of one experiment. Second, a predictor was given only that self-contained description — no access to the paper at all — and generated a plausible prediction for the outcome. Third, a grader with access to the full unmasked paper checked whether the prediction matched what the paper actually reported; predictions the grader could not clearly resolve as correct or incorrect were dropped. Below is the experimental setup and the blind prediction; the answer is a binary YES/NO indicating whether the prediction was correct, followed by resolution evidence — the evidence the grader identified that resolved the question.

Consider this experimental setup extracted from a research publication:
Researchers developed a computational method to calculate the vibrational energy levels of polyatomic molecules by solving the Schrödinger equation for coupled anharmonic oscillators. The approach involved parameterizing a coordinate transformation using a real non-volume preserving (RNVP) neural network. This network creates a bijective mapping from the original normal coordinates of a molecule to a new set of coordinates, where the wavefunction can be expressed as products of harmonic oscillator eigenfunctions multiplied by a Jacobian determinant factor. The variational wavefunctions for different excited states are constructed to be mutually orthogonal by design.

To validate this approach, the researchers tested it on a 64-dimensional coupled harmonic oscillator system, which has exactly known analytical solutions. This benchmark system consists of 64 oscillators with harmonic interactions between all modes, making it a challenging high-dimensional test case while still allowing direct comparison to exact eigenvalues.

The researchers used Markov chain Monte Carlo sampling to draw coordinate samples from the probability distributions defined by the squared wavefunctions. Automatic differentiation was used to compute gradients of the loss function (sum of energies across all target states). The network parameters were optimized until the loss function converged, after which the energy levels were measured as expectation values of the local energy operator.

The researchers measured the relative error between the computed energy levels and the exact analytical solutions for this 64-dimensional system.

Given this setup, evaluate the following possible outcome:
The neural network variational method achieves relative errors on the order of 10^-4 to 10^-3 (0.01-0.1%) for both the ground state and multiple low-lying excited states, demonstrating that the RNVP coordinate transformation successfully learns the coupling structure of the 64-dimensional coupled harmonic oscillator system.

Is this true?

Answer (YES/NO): NO